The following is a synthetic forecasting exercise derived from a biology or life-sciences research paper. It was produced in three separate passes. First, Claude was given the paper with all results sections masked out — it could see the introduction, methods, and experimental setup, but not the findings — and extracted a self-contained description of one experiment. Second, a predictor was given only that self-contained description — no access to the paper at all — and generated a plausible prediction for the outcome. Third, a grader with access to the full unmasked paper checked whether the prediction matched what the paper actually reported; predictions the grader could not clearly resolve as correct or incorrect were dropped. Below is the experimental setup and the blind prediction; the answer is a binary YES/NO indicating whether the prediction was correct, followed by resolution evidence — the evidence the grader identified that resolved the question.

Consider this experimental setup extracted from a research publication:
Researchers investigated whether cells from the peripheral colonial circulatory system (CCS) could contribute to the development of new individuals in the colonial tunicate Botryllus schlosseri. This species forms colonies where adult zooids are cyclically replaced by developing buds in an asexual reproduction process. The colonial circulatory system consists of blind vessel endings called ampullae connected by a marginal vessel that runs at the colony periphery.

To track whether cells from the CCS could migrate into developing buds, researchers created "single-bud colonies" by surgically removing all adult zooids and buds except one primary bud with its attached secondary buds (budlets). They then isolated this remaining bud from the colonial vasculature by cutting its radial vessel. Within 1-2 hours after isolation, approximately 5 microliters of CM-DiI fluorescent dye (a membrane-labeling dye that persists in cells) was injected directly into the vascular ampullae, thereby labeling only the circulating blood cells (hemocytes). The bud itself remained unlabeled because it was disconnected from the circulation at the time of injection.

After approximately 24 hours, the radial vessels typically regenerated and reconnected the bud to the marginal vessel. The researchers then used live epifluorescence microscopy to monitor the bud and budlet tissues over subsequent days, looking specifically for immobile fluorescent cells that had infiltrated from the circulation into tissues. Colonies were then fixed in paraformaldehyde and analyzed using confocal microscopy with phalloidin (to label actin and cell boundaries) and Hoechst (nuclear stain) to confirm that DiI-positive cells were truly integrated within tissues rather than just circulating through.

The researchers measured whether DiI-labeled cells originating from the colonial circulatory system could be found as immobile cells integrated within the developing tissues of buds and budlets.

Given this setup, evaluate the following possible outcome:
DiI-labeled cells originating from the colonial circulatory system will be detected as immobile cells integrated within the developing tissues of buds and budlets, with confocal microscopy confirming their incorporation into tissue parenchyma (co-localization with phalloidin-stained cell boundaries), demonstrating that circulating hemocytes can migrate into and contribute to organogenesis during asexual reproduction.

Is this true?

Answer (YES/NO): YES